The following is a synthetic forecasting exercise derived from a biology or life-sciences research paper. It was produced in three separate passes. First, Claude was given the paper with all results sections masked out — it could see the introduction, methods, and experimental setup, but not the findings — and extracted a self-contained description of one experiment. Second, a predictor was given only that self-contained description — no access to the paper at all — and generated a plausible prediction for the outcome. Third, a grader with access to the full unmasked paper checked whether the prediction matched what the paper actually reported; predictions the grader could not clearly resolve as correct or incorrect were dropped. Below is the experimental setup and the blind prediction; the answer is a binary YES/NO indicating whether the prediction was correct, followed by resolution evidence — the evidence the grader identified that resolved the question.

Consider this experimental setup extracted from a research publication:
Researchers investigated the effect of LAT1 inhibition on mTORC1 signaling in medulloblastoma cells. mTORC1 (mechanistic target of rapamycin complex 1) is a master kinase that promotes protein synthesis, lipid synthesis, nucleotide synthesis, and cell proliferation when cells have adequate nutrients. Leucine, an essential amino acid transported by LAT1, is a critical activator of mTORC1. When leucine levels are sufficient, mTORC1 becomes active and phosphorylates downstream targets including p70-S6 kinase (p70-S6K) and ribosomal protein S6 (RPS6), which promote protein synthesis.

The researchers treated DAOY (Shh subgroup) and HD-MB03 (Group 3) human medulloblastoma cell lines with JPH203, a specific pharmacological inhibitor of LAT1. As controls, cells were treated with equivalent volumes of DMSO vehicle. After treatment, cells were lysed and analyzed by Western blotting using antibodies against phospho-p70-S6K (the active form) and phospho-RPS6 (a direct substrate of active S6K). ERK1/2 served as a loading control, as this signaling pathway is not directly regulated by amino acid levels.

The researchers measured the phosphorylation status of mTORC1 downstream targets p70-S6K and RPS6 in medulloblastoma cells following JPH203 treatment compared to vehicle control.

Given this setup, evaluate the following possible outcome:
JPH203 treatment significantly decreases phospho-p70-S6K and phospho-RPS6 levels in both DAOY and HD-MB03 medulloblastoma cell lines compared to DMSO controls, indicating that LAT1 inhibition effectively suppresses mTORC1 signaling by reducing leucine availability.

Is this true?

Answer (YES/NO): YES